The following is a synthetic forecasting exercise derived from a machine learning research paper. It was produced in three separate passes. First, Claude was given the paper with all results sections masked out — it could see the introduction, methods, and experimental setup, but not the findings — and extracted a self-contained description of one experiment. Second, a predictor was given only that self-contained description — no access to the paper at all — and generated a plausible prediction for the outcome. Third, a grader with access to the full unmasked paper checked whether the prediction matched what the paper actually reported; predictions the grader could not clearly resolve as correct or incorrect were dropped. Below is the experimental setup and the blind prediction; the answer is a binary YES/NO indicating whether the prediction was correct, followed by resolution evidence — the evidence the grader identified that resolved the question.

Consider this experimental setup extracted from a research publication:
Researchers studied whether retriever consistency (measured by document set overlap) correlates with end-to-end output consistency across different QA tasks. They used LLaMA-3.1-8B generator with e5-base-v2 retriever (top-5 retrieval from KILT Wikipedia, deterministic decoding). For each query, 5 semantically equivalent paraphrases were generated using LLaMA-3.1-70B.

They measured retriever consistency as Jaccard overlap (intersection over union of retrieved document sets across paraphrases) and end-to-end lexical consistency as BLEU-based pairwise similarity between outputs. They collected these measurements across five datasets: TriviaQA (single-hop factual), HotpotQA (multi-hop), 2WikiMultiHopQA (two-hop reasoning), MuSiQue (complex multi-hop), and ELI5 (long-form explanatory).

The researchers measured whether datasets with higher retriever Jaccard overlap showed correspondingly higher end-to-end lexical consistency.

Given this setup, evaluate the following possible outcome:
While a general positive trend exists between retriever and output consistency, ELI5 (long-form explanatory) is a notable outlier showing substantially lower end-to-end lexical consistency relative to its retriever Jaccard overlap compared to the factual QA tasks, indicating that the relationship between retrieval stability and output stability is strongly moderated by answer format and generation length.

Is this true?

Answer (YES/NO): NO